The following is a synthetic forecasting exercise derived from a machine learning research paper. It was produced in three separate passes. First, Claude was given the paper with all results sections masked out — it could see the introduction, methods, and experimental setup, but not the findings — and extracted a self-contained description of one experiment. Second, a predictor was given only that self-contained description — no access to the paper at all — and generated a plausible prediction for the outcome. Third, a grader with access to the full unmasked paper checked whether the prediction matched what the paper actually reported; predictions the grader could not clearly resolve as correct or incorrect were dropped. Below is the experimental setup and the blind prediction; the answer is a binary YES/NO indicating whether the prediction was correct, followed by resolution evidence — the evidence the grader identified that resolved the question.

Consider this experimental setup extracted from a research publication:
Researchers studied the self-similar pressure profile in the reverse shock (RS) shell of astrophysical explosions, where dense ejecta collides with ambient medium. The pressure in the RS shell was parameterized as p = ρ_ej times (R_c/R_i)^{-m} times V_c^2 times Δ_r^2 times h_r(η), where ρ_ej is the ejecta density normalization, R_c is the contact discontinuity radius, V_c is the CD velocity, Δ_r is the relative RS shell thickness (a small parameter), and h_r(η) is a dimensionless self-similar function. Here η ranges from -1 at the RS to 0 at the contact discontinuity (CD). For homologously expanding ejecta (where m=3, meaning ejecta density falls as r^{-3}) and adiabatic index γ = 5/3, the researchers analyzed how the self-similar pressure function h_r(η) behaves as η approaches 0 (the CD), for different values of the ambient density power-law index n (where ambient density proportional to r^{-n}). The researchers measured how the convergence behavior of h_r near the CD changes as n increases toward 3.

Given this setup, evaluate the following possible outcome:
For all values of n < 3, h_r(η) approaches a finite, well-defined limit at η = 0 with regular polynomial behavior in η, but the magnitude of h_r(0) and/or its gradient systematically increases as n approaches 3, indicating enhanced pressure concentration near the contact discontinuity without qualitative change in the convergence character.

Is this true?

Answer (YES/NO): NO